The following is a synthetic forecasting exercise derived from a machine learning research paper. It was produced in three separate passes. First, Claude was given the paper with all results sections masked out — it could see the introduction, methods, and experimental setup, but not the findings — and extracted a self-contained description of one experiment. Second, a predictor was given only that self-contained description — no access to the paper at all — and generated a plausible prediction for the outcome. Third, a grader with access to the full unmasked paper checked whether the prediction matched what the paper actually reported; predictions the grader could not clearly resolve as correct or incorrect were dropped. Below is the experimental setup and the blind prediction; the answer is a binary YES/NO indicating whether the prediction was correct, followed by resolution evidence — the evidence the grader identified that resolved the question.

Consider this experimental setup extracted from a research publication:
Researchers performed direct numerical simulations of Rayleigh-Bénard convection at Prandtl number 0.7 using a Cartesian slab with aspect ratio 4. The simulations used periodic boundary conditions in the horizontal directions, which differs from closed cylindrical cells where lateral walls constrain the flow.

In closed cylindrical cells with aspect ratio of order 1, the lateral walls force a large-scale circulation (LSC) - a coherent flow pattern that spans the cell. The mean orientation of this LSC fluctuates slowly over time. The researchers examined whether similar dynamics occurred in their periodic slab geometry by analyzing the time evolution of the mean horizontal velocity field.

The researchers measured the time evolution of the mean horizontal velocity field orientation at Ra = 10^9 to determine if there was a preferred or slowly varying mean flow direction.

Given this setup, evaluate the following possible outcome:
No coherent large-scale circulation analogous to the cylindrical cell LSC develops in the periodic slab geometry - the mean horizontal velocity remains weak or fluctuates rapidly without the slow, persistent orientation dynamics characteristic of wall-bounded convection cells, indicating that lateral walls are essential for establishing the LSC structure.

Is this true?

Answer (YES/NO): YES